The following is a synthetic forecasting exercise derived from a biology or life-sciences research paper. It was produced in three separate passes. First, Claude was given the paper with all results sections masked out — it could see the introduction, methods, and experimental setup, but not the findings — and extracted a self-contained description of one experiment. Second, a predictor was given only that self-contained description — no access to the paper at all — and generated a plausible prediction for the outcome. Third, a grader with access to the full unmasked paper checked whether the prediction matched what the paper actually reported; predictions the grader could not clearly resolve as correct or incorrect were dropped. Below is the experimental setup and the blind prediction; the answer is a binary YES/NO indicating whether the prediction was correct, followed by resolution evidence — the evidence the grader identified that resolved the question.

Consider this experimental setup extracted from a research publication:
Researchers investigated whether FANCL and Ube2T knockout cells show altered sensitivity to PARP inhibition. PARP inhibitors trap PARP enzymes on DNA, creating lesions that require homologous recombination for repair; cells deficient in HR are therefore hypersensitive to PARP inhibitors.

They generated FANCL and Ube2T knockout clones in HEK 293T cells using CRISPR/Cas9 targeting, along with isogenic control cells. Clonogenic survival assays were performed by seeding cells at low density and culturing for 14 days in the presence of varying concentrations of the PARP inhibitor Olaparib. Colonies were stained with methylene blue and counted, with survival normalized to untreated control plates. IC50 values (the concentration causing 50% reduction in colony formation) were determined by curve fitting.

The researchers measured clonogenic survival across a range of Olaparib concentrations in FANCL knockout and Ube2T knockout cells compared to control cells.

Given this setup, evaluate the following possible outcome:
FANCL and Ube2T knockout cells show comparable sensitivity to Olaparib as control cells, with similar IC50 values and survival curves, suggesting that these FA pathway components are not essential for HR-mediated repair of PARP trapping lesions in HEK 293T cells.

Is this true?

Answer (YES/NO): NO